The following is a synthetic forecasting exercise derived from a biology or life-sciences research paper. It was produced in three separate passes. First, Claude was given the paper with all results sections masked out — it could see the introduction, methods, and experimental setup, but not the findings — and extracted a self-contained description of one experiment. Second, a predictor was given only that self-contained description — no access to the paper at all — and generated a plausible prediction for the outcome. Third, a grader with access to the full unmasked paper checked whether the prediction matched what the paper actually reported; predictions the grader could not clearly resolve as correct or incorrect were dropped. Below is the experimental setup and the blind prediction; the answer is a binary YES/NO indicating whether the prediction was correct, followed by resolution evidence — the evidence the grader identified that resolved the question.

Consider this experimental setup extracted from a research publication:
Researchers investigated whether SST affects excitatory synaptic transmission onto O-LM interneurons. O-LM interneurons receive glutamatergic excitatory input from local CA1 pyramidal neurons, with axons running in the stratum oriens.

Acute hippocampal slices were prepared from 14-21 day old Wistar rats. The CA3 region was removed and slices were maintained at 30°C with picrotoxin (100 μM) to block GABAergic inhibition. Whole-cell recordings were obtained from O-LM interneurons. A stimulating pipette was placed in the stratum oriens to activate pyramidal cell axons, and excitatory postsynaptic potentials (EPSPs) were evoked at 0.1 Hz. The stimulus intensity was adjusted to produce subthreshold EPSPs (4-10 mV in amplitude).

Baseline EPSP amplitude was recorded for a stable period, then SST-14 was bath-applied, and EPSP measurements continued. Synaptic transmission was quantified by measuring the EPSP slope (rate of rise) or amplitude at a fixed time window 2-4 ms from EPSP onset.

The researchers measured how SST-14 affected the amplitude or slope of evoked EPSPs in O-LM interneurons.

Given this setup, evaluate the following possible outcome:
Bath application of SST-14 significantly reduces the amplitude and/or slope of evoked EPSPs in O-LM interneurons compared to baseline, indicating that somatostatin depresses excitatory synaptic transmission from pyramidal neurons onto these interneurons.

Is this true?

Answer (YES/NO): NO